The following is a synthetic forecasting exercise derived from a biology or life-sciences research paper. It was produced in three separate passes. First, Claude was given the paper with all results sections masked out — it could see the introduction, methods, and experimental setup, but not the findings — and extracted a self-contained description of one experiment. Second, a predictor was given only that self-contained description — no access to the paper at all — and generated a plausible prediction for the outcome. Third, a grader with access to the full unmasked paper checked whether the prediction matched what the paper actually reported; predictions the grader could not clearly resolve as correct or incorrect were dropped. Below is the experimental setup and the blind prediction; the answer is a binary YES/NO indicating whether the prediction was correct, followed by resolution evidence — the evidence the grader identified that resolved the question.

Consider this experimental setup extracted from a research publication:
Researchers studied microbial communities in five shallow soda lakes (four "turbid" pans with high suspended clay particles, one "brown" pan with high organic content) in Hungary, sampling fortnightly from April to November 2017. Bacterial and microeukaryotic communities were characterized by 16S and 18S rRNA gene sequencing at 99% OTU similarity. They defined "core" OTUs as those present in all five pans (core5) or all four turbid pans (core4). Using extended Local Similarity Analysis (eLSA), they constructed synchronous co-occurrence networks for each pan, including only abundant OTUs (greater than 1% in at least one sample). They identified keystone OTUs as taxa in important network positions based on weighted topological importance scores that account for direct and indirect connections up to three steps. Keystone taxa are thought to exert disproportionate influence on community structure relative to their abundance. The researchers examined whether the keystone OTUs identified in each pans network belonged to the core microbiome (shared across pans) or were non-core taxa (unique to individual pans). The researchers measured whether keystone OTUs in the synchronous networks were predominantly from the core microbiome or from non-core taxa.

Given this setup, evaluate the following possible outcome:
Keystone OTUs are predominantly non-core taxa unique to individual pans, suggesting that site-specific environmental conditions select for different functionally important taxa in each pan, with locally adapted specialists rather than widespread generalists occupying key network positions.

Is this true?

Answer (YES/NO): NO